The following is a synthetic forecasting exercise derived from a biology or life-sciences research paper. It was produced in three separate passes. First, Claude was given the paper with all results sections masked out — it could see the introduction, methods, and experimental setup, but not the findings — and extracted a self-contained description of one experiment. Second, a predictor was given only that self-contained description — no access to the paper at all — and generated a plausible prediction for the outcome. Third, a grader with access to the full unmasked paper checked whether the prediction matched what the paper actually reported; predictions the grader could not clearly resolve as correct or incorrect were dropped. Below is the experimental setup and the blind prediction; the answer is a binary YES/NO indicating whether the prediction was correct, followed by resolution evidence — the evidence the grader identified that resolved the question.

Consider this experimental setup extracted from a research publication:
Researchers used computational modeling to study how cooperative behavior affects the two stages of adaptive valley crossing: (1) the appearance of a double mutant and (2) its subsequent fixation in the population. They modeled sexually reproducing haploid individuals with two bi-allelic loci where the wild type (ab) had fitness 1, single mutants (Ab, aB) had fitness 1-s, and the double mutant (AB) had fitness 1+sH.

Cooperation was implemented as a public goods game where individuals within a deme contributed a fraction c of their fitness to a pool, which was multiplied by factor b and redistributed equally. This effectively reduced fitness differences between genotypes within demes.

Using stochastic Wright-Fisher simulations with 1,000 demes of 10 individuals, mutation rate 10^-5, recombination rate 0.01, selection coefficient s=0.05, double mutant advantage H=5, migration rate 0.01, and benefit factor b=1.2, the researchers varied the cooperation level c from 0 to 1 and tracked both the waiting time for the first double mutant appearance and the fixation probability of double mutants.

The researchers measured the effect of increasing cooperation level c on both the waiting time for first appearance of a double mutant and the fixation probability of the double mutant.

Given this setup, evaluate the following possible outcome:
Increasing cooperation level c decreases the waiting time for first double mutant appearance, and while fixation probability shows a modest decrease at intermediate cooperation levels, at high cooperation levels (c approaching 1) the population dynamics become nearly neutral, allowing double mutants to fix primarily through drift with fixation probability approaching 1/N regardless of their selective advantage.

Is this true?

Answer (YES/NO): NO